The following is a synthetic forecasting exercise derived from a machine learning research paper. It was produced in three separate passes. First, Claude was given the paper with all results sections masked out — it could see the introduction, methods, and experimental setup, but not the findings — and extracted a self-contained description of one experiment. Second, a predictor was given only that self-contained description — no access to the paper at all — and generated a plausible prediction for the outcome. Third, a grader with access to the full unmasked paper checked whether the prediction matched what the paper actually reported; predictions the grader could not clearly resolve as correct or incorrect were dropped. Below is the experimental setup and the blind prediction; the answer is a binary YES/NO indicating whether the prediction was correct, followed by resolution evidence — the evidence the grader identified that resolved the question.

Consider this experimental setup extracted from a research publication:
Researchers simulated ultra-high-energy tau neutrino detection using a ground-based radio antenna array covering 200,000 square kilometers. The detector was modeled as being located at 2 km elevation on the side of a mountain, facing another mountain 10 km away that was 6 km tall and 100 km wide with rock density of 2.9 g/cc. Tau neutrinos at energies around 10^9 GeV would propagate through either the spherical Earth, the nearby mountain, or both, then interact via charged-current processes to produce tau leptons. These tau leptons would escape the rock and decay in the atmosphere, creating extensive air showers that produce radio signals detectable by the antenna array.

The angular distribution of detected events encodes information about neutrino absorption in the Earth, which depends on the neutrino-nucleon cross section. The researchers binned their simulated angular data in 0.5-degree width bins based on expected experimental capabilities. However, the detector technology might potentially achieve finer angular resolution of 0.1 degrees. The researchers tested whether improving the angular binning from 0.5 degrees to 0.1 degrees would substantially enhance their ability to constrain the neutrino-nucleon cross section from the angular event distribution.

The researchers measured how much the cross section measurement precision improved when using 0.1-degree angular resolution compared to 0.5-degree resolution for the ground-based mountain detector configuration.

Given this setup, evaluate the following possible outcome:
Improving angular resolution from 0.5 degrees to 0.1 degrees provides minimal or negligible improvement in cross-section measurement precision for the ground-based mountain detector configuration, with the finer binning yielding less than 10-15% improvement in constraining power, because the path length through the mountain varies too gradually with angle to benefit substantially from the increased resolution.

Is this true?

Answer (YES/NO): YES